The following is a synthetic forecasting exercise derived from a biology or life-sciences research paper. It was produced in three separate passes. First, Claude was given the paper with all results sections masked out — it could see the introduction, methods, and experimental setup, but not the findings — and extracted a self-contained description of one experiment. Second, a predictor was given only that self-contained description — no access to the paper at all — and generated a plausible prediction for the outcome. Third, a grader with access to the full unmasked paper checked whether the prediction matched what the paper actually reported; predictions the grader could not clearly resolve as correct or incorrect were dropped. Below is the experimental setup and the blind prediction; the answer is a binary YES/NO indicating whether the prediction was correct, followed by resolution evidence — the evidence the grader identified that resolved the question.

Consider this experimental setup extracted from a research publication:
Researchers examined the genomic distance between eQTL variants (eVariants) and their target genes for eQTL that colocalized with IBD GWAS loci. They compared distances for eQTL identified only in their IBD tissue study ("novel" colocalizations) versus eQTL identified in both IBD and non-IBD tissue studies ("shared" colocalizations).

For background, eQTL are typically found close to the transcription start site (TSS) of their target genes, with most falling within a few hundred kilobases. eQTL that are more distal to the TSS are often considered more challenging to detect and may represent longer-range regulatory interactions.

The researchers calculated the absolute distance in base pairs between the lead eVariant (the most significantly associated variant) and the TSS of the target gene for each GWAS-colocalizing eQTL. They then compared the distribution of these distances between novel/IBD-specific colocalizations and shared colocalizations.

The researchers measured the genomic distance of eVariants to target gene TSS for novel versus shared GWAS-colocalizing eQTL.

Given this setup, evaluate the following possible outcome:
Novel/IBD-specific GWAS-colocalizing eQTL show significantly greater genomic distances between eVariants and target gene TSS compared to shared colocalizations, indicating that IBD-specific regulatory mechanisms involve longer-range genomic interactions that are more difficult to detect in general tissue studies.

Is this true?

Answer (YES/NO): YES